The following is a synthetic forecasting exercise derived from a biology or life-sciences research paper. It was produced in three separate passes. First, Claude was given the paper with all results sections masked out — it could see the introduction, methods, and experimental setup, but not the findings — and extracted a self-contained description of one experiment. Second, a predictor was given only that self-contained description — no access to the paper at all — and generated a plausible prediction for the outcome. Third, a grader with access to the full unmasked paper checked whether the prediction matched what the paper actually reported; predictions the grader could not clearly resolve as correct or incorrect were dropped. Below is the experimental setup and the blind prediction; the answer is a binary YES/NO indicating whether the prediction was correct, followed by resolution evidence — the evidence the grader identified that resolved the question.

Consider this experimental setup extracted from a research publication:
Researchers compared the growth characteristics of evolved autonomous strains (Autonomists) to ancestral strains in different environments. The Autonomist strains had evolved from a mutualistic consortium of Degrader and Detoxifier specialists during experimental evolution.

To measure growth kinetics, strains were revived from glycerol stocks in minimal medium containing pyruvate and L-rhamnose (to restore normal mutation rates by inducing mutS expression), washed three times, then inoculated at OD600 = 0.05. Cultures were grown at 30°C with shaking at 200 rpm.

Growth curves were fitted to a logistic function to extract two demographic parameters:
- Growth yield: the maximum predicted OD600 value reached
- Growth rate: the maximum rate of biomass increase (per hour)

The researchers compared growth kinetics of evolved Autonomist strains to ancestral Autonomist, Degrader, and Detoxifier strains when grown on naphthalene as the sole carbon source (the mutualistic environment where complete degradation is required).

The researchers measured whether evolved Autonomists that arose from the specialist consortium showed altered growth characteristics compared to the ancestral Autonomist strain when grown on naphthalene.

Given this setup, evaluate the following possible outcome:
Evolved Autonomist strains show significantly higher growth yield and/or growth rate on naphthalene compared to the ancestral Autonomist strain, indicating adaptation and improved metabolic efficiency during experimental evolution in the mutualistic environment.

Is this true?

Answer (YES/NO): NO